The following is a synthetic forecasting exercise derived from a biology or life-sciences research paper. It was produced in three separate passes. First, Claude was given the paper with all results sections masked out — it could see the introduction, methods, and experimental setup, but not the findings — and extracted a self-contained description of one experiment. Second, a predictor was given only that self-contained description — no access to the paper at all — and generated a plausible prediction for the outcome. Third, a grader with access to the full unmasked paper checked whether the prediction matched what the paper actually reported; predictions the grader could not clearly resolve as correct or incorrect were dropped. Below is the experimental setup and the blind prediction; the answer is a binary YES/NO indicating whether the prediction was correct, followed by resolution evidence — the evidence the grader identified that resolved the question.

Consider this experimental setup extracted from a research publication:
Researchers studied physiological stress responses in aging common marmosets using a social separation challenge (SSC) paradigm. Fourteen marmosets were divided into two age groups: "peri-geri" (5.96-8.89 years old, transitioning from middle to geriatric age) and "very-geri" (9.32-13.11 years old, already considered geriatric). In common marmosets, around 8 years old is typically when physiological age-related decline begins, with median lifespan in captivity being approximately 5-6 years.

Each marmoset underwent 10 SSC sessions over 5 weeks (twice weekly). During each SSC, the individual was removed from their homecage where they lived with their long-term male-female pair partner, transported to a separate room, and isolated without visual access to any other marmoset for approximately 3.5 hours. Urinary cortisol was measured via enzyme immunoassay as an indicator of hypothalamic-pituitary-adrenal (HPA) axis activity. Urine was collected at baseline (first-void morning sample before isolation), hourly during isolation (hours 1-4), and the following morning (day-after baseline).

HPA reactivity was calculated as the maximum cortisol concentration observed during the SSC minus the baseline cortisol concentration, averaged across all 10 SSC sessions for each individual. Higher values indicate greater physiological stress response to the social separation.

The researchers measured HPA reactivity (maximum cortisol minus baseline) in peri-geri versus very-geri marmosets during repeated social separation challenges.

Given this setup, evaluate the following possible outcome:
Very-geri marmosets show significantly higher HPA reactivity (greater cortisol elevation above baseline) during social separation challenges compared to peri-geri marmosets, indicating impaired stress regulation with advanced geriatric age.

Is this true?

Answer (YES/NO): NO